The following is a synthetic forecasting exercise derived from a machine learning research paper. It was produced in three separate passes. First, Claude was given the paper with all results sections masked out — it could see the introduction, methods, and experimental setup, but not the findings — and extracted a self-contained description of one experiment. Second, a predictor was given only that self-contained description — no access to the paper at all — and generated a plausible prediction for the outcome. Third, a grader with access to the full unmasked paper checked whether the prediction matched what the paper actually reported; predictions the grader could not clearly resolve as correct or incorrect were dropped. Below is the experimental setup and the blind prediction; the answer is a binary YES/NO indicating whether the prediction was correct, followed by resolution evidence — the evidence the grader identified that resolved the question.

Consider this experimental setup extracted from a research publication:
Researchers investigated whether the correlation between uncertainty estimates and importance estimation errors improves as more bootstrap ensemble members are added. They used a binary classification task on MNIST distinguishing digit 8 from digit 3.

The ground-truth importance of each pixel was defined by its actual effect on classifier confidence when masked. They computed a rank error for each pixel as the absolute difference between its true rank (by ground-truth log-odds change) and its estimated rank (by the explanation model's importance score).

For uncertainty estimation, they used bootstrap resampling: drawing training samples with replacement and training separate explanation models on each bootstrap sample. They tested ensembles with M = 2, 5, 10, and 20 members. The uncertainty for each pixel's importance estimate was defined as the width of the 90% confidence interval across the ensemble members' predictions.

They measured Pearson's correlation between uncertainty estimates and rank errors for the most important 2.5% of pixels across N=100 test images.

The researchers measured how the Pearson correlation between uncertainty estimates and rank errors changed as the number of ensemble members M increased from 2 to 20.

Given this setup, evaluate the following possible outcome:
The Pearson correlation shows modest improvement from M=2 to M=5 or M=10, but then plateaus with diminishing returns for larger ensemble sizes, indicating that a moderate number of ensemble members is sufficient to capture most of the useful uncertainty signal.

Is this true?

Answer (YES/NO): NO